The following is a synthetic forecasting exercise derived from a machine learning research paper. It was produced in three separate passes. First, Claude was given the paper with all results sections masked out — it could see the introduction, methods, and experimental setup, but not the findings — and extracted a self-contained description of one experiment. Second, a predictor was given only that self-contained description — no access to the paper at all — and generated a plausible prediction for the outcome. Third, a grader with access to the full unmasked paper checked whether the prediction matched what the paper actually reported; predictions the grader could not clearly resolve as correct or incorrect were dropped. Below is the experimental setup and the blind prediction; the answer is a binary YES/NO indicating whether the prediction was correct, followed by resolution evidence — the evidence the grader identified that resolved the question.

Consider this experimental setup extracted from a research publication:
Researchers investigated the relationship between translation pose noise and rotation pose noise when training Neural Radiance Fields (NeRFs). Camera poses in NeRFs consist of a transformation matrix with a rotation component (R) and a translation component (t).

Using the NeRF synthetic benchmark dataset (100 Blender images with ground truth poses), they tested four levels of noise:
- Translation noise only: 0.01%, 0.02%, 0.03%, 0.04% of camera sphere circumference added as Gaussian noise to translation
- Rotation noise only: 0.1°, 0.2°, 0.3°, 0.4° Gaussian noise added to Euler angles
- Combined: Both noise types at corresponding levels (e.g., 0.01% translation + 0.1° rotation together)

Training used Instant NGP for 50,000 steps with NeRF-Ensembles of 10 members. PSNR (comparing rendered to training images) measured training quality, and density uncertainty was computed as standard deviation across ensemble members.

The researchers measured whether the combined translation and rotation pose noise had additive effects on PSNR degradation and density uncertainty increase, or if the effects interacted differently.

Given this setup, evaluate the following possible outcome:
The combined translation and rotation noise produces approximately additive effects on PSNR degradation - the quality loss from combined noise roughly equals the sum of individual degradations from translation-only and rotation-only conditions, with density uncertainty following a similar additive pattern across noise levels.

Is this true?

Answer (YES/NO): NO